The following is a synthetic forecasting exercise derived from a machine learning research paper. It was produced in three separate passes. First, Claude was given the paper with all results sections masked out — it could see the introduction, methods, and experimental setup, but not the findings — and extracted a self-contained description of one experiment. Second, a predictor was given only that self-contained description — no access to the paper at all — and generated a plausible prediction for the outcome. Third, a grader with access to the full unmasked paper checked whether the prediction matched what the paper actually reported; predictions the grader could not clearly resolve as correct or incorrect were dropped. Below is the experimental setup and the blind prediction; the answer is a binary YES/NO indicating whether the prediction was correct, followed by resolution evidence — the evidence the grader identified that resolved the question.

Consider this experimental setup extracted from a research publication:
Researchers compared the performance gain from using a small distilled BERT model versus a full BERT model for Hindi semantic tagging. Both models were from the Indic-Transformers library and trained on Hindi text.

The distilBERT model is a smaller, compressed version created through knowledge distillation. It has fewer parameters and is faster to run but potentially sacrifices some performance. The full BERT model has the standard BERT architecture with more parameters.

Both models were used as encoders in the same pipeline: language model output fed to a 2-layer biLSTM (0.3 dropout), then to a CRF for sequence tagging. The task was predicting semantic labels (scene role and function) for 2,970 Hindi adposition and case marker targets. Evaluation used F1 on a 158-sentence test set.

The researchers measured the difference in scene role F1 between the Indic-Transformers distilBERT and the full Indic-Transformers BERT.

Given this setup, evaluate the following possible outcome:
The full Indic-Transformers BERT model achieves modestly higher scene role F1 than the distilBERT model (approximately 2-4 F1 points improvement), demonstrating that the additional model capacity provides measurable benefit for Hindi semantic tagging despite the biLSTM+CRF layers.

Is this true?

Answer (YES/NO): YES